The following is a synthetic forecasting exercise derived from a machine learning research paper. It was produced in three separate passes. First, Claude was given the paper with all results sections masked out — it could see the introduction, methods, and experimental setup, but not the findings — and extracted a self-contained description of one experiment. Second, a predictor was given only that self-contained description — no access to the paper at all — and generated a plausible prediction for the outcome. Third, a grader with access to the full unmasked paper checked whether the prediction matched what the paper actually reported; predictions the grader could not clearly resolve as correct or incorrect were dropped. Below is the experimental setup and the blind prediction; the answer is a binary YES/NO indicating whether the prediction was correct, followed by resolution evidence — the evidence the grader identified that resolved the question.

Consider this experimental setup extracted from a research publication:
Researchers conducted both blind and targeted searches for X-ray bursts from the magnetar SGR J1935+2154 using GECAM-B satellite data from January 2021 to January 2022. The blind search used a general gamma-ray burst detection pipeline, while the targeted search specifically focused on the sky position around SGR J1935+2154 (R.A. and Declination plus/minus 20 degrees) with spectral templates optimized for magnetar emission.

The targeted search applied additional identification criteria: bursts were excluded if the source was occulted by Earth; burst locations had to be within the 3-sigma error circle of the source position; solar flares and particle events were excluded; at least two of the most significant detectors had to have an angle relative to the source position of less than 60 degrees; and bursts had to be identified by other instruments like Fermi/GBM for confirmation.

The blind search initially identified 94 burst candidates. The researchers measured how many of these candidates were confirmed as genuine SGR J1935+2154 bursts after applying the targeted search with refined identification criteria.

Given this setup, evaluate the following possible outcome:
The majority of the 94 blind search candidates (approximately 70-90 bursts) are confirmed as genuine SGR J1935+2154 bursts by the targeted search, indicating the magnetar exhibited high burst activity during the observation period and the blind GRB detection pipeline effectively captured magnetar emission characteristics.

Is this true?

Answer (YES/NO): YES